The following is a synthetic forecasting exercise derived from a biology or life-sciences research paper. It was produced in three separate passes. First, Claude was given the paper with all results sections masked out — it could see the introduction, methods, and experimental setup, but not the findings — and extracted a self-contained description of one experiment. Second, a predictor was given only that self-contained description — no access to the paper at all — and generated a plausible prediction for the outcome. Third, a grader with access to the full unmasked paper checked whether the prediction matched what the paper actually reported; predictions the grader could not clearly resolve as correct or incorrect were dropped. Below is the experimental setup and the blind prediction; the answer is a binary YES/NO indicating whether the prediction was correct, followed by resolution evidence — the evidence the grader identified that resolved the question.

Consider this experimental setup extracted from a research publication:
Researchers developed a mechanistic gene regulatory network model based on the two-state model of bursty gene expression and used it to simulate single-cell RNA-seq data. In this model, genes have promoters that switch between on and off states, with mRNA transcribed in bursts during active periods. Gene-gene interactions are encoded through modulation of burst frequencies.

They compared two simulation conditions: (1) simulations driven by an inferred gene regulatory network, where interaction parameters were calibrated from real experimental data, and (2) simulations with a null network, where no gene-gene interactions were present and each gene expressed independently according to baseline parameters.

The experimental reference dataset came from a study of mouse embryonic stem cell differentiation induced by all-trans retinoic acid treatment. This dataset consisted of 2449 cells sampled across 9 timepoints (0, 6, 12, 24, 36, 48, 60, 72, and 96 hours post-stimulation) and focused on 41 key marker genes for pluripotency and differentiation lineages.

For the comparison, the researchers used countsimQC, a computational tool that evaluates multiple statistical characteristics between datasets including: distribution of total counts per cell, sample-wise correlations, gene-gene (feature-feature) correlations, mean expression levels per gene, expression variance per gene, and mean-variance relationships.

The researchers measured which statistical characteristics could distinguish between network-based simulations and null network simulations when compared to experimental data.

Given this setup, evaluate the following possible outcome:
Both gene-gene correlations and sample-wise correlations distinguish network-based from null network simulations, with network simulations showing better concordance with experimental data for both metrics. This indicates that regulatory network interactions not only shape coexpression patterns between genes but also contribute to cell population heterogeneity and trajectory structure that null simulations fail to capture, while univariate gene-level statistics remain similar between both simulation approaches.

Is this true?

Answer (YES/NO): YES